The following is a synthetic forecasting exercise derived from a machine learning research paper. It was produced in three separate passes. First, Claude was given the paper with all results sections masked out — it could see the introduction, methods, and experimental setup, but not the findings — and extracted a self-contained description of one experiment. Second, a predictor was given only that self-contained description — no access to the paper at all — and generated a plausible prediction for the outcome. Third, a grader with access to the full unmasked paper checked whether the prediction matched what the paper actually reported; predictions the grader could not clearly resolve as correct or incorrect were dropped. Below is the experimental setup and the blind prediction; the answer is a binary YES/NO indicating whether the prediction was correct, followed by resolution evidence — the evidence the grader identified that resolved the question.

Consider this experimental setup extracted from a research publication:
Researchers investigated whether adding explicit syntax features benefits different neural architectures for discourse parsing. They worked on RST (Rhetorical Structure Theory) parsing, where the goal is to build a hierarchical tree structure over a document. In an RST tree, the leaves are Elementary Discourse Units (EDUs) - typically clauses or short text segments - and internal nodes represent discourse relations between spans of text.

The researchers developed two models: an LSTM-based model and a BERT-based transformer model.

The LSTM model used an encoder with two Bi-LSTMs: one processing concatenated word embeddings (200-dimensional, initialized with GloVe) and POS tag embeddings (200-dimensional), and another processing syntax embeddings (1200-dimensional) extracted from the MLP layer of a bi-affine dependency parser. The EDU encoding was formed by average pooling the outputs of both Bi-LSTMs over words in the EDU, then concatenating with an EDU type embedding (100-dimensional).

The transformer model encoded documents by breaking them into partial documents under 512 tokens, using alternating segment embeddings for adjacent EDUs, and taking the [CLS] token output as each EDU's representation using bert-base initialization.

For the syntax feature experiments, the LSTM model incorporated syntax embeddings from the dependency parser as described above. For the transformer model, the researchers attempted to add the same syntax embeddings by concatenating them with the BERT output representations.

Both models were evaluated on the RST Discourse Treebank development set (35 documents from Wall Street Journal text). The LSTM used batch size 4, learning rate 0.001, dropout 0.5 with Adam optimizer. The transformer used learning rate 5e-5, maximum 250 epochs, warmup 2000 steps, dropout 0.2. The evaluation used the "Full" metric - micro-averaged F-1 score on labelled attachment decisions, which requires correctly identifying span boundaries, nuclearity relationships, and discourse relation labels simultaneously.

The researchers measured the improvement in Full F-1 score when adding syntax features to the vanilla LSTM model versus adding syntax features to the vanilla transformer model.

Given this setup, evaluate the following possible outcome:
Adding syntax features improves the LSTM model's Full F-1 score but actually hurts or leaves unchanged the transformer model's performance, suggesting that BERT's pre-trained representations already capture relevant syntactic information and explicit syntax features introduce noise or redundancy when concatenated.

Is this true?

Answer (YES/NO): NO